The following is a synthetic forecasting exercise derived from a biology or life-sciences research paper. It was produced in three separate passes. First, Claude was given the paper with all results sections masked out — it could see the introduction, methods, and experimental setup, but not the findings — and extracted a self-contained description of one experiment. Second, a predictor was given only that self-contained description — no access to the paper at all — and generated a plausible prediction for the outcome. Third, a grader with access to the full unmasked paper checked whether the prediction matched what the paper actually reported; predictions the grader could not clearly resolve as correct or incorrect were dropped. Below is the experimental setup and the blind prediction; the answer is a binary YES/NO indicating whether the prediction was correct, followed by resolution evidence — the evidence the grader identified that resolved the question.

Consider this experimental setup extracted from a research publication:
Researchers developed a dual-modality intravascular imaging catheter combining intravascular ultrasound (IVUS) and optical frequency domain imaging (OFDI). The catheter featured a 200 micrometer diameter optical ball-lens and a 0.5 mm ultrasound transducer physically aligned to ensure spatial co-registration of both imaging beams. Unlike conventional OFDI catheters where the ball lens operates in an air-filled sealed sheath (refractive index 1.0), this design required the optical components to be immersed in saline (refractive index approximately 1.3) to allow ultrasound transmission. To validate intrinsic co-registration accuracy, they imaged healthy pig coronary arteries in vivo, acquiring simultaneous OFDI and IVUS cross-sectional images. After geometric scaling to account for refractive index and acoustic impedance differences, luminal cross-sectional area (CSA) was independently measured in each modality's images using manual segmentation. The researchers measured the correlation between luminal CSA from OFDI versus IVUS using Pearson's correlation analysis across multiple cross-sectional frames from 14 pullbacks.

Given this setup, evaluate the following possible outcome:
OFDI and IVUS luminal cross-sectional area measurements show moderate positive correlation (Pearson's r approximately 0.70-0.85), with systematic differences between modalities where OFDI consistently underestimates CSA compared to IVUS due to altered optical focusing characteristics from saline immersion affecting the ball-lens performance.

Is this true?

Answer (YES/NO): NO